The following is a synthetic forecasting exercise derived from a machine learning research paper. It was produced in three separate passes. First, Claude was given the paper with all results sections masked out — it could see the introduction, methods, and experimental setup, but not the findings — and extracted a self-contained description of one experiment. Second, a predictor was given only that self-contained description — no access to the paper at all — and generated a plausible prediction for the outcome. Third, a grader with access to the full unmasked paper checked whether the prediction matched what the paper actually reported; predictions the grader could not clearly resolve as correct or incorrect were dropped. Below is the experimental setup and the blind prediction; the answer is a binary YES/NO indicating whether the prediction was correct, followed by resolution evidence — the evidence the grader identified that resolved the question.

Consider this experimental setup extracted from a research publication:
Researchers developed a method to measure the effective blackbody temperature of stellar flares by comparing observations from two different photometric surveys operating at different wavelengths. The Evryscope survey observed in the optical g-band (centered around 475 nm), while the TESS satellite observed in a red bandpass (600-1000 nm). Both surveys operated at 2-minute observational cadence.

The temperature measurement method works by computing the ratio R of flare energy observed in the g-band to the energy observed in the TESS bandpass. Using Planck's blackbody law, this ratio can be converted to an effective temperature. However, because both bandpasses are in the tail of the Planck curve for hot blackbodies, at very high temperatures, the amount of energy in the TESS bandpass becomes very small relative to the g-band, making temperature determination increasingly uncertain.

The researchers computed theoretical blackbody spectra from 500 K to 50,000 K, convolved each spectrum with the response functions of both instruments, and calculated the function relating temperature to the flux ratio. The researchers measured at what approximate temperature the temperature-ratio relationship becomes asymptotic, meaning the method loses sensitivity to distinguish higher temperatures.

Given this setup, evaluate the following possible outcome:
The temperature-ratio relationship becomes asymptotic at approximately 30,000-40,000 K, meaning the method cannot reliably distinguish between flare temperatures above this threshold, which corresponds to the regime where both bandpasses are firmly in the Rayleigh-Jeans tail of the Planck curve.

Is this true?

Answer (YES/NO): NO